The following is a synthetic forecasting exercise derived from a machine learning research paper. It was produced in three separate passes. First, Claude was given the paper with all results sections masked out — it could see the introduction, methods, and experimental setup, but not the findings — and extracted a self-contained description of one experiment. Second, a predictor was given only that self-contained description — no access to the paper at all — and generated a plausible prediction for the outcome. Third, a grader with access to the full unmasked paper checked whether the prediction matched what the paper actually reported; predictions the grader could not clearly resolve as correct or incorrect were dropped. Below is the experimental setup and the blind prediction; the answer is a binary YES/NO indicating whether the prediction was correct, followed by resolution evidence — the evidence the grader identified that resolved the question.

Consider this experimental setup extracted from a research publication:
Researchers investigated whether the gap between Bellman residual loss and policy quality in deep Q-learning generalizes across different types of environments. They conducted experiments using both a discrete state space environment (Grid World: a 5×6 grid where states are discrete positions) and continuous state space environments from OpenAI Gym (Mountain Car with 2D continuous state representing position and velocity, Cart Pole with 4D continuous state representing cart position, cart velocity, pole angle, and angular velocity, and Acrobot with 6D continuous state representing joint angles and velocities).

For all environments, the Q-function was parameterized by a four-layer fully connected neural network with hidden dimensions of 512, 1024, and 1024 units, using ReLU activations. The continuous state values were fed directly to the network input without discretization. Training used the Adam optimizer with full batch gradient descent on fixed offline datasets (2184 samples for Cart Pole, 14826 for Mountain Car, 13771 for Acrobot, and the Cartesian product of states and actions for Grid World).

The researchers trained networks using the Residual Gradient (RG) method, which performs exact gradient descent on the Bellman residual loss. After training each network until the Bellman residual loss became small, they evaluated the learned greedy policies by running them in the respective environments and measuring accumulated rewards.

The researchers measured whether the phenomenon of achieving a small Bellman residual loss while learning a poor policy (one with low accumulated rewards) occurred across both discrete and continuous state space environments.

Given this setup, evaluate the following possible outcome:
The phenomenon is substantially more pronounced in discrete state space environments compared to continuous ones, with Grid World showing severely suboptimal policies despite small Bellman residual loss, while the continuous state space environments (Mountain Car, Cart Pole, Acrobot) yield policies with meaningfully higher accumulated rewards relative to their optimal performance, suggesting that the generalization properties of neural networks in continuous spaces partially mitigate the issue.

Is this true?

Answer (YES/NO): NO